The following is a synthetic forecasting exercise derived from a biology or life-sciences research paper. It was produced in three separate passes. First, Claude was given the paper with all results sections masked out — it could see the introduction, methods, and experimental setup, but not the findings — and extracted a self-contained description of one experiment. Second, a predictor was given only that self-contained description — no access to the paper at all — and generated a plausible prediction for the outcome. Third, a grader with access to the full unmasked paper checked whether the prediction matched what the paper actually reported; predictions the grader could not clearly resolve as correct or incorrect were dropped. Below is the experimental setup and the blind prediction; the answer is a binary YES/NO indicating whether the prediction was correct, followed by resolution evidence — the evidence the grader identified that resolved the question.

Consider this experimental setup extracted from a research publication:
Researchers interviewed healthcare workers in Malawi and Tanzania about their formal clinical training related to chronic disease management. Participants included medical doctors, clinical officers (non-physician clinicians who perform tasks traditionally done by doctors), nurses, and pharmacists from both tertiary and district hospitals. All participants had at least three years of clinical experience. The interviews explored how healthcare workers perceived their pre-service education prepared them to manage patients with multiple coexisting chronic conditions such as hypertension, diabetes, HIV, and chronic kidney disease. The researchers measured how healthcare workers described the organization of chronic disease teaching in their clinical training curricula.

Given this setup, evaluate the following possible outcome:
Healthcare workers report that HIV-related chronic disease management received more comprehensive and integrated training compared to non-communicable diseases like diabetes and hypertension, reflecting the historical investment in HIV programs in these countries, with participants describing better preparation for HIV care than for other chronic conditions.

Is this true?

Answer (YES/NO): NO